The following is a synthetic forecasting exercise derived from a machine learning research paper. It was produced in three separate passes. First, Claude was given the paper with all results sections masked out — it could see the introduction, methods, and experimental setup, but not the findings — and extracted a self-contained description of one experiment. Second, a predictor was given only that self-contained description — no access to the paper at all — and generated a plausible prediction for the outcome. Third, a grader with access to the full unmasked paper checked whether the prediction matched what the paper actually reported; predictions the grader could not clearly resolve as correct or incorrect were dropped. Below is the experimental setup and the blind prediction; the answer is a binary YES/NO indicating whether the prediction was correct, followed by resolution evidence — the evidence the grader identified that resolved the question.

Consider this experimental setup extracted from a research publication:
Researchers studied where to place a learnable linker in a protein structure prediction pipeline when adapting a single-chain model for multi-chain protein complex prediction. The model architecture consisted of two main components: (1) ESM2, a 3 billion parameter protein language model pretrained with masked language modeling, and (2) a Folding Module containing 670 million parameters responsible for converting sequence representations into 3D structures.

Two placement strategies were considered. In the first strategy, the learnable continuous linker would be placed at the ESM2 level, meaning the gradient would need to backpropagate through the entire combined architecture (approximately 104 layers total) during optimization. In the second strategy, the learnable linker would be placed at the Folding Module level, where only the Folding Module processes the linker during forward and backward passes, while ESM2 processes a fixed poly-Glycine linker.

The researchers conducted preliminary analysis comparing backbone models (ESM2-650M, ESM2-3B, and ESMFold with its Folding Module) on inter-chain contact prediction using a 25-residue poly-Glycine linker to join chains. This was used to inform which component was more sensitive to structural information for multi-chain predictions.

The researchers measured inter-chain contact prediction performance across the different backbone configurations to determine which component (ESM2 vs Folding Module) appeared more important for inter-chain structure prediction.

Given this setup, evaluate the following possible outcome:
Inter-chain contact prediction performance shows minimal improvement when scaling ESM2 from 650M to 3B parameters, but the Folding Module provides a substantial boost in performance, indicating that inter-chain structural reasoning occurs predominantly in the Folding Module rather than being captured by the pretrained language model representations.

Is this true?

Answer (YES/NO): YES